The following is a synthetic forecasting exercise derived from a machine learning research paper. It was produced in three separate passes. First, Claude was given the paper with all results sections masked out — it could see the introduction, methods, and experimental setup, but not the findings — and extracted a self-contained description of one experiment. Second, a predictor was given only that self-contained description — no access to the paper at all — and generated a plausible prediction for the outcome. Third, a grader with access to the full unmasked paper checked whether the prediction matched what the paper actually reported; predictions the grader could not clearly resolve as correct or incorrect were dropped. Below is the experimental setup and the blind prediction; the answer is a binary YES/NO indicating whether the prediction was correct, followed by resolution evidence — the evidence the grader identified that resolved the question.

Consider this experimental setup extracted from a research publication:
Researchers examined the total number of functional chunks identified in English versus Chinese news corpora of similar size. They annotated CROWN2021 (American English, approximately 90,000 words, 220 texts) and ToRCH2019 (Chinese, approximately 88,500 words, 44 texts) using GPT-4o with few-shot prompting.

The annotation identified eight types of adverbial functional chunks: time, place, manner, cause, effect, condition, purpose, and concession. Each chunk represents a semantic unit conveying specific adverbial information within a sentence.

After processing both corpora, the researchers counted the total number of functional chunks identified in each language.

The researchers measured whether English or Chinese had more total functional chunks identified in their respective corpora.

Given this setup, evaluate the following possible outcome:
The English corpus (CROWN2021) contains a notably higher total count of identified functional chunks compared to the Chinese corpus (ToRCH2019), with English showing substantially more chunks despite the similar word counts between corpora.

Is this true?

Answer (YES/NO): NO